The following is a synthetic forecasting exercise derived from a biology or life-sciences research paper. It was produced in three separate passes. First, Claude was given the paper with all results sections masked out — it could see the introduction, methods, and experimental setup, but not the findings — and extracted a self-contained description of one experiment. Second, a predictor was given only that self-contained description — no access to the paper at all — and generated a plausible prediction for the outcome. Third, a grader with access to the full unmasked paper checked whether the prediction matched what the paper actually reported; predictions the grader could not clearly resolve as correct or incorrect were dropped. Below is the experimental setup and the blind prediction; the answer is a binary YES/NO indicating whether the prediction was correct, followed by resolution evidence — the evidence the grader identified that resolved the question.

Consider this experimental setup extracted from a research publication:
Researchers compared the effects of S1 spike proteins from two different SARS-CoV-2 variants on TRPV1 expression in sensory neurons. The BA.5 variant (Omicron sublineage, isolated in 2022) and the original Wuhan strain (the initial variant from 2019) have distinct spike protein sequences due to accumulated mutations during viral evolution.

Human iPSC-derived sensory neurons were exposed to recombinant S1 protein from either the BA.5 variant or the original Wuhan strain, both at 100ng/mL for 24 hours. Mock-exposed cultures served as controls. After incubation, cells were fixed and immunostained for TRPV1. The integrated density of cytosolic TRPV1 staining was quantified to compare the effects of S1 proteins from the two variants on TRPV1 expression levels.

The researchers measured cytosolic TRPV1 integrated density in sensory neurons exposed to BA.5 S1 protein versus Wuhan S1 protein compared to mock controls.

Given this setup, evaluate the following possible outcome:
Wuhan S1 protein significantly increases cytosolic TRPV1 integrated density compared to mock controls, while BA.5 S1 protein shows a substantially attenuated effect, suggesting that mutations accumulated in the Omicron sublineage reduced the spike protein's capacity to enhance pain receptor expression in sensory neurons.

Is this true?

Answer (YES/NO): YES